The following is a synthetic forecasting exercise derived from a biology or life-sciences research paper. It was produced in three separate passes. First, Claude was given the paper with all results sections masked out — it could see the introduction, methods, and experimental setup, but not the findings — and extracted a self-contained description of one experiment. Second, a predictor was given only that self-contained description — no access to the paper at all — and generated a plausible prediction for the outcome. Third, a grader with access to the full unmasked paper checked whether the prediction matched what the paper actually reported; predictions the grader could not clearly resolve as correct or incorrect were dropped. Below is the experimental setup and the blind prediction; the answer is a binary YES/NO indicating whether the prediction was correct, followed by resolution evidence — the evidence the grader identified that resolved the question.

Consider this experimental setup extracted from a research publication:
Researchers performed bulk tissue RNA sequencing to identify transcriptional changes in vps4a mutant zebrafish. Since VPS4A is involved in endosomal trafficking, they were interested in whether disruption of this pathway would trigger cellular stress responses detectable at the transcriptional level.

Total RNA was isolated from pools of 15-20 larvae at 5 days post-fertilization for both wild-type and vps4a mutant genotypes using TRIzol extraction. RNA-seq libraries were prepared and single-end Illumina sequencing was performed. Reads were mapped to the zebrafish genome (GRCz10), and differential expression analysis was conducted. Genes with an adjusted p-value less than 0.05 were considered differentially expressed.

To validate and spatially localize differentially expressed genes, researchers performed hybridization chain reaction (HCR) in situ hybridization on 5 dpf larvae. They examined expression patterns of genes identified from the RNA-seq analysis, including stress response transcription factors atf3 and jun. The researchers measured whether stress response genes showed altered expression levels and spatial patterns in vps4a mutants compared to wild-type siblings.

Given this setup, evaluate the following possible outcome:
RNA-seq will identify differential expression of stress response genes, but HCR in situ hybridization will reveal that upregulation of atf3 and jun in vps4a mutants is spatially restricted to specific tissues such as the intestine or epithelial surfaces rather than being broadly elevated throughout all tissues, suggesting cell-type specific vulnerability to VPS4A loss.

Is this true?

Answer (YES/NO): NO